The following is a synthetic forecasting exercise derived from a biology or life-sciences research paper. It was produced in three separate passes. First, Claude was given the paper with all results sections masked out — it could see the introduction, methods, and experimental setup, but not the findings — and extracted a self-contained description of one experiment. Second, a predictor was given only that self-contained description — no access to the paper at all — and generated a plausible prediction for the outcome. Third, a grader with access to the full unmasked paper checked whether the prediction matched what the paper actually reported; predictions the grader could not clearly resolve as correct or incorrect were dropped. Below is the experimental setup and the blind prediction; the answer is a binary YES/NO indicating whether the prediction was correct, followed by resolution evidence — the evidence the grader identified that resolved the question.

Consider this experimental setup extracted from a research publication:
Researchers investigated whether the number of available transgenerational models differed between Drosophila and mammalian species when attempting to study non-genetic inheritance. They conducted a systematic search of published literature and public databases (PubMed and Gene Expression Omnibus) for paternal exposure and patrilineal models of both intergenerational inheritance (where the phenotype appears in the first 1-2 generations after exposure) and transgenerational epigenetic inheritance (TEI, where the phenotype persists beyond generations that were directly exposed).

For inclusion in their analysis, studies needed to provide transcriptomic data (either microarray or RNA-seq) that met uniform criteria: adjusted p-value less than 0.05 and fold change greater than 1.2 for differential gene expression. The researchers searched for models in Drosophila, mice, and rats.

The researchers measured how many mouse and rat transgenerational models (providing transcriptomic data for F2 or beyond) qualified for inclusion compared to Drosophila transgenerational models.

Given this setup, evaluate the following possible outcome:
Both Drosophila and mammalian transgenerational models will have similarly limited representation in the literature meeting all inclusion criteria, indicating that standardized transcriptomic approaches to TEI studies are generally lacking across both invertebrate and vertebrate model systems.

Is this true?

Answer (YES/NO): NO